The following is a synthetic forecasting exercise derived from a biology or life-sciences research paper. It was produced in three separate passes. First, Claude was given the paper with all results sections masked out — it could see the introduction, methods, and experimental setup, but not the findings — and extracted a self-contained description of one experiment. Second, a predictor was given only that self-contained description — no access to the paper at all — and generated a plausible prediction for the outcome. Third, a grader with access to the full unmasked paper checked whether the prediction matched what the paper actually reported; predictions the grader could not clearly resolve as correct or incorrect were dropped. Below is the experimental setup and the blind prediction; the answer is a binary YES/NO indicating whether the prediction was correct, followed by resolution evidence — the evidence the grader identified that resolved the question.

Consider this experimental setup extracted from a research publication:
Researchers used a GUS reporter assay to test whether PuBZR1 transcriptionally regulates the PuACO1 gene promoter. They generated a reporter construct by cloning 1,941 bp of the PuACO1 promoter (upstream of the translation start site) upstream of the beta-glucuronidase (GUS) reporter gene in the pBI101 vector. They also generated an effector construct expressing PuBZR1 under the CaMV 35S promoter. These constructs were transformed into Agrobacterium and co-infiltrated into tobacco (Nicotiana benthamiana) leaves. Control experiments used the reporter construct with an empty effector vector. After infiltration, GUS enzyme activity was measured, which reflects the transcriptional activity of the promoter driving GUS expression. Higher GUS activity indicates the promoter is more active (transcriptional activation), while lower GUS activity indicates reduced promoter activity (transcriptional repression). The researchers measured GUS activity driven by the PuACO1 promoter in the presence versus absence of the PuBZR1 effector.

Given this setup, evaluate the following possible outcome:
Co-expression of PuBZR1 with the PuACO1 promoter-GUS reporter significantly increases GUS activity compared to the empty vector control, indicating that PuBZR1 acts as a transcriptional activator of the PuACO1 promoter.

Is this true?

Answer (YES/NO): NO